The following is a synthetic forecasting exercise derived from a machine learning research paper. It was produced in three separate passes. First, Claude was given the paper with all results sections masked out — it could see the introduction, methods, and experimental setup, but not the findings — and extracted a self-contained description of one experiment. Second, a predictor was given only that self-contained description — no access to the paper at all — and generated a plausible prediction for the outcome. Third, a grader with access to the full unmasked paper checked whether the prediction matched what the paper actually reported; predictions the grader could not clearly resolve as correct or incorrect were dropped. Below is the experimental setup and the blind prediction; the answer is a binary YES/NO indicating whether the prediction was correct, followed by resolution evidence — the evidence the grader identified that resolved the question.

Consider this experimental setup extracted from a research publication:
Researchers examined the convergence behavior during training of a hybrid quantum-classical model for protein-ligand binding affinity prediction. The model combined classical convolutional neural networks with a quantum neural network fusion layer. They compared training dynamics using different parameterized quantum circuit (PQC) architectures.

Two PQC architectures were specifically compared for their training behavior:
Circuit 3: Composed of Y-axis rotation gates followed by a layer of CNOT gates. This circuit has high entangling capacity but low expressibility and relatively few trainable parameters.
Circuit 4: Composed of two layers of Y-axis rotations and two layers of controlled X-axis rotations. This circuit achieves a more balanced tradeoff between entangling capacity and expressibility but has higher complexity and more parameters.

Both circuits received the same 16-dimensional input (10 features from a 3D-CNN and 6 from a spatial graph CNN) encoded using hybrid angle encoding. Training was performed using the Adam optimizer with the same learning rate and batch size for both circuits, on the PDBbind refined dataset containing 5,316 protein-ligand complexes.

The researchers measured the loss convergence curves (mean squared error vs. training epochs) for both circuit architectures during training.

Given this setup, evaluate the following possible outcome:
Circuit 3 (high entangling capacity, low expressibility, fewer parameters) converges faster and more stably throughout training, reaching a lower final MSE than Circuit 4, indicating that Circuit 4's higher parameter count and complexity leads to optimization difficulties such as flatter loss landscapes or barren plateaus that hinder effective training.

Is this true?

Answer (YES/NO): NO